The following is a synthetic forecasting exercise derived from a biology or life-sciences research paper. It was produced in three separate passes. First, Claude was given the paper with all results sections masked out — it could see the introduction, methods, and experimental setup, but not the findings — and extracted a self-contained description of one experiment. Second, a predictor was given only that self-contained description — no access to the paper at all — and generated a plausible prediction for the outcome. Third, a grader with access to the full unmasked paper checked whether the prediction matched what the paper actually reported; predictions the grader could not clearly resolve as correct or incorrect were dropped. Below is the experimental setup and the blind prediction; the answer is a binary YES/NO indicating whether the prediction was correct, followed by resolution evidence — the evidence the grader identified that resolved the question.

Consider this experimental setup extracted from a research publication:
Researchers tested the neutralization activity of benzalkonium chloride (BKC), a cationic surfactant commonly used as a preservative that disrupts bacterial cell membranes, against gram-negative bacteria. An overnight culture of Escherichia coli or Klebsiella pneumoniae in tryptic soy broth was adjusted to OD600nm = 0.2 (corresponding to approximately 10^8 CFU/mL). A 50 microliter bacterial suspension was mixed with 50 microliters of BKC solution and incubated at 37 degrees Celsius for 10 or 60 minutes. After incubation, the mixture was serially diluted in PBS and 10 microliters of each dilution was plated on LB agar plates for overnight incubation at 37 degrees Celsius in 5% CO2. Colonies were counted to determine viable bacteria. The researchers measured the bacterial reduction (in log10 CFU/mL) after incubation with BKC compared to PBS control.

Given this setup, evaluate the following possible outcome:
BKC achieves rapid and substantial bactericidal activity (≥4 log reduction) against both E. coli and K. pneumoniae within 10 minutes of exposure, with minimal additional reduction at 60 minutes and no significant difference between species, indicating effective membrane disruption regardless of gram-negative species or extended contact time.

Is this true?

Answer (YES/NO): NO